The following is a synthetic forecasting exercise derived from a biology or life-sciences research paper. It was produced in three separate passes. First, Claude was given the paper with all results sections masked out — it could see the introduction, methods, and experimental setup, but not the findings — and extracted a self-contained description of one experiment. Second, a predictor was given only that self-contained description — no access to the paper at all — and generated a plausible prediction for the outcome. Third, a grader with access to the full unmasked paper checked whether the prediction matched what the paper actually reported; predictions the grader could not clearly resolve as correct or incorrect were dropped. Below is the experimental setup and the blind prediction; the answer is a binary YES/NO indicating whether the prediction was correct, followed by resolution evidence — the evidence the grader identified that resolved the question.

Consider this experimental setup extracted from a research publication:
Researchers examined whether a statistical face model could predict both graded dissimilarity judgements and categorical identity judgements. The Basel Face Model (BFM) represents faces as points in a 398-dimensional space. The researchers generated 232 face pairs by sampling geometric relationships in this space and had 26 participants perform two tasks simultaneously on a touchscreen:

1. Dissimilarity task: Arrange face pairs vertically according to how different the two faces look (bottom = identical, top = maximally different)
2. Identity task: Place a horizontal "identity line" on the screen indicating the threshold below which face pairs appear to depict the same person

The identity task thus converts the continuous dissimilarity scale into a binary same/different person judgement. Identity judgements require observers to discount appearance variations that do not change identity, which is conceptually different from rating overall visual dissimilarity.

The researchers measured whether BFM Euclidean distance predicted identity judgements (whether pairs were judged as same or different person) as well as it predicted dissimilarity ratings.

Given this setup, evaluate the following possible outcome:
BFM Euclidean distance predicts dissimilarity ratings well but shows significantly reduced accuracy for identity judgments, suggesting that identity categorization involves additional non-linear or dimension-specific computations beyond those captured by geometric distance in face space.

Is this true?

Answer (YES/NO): NO